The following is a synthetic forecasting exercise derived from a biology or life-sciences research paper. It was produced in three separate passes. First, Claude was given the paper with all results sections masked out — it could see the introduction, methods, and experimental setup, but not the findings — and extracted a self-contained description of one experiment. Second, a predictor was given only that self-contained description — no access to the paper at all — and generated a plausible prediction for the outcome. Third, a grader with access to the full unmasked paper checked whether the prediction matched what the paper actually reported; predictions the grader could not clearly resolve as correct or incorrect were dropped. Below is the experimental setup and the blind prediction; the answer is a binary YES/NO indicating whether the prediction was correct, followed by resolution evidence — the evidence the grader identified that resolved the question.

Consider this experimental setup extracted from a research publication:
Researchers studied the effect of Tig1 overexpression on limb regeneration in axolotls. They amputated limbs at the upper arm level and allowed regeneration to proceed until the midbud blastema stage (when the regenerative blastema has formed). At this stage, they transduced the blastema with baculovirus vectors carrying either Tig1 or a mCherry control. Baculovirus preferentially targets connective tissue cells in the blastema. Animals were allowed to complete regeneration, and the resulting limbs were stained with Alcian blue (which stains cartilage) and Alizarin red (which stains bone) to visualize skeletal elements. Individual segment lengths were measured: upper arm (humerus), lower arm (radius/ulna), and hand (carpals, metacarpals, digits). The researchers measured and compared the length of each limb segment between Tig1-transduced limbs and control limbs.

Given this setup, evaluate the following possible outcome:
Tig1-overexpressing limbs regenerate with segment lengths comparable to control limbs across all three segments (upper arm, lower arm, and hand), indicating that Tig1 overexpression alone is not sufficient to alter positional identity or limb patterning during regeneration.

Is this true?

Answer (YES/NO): NO